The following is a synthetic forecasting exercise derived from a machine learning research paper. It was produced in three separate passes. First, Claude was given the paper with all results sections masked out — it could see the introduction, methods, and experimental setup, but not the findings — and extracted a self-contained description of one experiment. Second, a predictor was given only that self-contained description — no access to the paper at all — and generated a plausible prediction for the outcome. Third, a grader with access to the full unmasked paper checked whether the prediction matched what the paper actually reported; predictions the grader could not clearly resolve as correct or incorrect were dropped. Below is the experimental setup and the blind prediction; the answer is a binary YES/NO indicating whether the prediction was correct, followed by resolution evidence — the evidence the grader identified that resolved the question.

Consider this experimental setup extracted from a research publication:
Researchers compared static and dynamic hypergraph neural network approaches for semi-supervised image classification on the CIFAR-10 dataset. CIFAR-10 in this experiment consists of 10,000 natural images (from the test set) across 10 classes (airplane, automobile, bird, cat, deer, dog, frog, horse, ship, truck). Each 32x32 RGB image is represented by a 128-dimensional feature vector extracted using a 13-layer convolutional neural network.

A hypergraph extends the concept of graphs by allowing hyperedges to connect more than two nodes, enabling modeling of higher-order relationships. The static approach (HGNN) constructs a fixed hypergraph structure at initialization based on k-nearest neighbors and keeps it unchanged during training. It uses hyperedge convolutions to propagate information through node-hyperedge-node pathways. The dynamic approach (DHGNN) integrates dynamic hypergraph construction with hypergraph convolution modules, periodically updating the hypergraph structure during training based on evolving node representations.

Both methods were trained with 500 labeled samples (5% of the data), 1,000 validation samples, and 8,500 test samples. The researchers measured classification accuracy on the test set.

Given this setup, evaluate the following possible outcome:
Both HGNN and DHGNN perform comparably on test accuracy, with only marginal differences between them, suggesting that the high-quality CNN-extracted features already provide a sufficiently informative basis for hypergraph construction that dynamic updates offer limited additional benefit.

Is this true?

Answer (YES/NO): NO